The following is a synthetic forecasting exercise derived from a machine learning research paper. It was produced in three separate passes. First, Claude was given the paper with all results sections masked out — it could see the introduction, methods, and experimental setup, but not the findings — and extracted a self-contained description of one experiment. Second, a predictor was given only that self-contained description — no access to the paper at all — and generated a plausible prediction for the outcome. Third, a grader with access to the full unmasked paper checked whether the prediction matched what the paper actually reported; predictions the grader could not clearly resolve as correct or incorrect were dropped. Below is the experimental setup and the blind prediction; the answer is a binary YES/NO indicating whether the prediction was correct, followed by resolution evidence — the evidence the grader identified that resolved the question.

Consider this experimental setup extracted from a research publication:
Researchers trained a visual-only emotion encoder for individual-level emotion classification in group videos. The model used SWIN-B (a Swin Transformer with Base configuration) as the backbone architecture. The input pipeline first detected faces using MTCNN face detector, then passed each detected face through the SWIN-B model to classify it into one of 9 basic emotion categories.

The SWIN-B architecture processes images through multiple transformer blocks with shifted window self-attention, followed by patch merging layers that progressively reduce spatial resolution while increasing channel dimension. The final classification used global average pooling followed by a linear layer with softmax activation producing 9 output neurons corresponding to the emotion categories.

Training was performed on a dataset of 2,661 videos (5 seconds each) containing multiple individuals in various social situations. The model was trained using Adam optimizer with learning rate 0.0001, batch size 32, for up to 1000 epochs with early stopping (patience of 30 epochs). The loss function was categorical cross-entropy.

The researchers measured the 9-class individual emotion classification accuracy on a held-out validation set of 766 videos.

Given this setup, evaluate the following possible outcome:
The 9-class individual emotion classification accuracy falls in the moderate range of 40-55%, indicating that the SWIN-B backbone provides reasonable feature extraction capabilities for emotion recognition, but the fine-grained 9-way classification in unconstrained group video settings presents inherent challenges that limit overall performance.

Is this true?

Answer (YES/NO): NO